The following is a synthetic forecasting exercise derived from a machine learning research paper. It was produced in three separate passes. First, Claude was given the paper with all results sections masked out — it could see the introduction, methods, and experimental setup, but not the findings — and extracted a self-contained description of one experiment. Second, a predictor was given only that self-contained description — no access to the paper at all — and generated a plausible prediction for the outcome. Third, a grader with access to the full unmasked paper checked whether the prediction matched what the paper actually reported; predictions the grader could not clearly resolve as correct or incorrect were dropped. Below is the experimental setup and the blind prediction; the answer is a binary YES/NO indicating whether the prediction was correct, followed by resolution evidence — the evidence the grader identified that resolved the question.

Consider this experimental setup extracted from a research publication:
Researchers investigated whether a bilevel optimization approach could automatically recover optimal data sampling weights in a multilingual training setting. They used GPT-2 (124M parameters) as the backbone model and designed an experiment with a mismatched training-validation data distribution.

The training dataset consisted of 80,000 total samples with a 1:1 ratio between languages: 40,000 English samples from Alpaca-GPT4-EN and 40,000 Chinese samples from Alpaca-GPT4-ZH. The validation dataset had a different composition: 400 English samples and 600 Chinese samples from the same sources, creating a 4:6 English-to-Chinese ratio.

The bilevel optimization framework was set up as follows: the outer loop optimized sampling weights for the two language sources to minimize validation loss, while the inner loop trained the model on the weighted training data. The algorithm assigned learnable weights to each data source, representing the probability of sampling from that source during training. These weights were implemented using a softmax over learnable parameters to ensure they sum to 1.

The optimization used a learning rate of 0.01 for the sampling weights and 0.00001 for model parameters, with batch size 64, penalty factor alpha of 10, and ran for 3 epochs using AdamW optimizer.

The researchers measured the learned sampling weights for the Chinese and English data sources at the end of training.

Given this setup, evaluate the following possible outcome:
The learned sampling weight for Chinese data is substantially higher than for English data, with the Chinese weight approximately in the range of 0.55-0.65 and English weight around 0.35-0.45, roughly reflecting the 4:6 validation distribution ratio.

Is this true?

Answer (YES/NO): YES